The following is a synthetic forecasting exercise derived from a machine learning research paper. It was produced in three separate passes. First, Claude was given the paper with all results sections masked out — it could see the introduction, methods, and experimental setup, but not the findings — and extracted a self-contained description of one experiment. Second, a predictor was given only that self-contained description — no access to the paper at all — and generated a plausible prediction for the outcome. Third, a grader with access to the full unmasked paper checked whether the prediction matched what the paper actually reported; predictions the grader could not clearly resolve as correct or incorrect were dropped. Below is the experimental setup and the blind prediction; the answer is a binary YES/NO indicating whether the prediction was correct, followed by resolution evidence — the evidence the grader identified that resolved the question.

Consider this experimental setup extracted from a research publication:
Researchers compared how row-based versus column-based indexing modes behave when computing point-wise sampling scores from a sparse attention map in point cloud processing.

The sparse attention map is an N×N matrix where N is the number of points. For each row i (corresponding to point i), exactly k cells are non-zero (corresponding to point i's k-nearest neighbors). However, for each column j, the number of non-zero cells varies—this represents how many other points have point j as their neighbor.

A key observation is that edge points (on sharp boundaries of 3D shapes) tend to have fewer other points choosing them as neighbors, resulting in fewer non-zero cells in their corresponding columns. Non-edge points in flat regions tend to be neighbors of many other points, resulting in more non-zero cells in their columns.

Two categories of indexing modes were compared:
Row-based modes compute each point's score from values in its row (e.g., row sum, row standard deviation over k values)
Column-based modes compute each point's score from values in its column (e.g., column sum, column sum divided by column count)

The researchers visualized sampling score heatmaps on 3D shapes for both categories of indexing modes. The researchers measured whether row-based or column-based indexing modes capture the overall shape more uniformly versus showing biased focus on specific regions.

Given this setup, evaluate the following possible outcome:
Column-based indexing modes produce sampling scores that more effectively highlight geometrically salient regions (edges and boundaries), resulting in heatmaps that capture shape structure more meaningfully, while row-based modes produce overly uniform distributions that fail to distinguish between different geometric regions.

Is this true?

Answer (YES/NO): NO